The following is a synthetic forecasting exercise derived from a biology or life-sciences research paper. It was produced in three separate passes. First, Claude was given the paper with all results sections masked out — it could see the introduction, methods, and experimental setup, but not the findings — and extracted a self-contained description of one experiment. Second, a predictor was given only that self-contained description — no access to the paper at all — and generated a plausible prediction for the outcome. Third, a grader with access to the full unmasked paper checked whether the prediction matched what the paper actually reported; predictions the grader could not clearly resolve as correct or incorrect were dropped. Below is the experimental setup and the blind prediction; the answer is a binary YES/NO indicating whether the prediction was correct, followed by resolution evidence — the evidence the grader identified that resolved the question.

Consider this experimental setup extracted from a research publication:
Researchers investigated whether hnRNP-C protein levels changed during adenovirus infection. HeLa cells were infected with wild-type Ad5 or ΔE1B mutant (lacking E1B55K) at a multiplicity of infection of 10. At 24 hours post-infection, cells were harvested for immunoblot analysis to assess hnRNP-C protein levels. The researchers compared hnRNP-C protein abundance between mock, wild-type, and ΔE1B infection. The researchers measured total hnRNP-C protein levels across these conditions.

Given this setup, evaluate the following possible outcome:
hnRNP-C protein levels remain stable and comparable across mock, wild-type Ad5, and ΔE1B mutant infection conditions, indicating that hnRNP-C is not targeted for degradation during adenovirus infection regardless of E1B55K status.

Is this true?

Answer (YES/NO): YES